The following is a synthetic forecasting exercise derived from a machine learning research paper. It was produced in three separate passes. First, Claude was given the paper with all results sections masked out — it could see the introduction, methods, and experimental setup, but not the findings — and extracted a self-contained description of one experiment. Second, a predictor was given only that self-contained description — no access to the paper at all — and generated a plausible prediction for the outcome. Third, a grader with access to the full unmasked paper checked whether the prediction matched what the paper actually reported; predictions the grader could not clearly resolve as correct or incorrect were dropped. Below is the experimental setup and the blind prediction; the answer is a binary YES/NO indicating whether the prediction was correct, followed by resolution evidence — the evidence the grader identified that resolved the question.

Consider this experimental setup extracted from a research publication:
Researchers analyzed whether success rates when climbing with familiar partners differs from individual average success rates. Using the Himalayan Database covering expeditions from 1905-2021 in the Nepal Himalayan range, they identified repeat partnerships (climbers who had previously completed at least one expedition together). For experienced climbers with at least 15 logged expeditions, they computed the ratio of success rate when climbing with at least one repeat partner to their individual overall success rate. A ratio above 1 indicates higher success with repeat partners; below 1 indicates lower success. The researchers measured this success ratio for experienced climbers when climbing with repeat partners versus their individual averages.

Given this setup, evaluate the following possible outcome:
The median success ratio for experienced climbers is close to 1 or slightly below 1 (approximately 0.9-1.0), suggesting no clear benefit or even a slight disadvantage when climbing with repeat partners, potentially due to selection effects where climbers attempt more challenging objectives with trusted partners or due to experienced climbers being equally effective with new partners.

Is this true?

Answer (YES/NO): YES